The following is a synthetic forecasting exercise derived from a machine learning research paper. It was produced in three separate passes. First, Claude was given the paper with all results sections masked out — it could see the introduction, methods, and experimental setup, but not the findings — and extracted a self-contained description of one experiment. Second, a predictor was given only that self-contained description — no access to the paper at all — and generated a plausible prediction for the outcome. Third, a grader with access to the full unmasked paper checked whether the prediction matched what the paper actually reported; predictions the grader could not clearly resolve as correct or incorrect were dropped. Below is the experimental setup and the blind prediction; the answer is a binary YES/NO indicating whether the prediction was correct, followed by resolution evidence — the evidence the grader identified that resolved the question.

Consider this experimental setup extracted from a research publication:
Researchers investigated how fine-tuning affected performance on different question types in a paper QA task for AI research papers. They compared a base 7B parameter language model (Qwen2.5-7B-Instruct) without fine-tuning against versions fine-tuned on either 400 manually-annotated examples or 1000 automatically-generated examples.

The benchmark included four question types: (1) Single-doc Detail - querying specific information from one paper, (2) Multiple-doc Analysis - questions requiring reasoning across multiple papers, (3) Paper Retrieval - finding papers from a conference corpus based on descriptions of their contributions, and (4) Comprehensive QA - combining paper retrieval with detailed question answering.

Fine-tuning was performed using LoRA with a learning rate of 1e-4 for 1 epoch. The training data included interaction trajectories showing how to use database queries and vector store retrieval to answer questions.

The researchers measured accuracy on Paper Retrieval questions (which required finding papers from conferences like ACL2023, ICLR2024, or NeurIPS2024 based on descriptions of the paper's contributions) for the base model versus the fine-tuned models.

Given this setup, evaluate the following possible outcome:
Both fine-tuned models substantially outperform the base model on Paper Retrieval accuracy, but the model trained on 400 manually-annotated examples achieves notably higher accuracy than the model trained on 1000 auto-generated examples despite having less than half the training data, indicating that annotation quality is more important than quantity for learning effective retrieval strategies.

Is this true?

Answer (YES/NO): NO